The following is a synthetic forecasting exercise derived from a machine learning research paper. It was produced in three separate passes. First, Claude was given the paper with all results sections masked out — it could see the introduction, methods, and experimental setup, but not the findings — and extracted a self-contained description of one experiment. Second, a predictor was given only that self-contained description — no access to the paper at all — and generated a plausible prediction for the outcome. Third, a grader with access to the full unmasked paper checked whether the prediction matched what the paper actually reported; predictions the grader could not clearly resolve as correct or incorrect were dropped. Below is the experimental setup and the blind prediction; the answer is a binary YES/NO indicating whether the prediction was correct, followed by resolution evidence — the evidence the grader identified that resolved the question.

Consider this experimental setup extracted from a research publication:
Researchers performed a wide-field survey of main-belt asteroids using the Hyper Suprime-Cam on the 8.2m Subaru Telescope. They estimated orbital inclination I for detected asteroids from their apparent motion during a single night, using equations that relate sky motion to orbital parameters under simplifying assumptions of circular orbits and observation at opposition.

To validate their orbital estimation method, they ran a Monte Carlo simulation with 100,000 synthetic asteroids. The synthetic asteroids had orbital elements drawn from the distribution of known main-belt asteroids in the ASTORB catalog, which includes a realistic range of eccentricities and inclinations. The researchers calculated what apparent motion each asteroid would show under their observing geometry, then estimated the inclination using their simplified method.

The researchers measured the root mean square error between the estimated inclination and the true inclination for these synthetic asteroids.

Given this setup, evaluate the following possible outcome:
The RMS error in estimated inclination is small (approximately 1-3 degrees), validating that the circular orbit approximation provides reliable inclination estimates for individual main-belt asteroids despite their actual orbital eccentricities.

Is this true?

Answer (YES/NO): NO